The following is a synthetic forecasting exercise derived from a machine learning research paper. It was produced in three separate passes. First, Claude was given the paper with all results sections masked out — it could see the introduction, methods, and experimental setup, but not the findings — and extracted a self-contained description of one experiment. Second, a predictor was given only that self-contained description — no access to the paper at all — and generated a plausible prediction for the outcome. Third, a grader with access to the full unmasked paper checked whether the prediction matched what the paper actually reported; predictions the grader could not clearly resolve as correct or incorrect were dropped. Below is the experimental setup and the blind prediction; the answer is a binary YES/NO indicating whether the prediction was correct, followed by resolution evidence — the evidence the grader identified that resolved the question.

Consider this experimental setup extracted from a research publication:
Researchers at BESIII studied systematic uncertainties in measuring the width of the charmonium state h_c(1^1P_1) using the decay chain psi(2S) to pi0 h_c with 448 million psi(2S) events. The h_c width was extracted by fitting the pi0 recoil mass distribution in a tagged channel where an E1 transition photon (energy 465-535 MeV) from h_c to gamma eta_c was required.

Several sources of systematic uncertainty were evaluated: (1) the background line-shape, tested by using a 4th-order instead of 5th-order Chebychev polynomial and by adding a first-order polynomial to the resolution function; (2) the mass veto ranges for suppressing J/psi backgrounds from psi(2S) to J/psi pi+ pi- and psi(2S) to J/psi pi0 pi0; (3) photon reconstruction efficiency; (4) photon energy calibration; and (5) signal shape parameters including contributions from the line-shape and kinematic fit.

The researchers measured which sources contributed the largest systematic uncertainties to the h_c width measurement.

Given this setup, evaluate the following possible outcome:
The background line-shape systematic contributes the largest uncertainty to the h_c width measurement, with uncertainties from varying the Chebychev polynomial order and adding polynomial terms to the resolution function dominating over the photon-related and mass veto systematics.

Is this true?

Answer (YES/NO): NO